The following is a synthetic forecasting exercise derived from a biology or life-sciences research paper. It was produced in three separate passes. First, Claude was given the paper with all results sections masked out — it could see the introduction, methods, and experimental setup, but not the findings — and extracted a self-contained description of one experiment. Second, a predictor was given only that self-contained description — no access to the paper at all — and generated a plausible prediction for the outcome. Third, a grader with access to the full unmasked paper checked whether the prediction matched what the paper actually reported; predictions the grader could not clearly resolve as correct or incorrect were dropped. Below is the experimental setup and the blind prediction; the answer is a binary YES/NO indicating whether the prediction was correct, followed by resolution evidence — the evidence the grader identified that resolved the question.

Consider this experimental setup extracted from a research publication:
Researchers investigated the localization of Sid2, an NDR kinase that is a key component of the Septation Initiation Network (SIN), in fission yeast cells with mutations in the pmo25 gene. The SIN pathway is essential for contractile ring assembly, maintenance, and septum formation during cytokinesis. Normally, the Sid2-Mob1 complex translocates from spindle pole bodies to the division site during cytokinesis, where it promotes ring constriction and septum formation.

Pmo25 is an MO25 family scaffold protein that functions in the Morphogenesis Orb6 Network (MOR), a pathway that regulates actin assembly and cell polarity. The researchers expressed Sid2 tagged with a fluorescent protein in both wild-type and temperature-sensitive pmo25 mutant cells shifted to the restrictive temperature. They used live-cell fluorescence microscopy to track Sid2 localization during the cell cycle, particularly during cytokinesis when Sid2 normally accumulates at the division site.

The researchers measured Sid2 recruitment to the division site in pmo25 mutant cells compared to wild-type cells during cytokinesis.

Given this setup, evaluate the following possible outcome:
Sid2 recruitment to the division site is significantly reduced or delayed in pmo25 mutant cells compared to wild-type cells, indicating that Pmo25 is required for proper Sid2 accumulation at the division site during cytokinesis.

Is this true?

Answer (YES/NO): YES